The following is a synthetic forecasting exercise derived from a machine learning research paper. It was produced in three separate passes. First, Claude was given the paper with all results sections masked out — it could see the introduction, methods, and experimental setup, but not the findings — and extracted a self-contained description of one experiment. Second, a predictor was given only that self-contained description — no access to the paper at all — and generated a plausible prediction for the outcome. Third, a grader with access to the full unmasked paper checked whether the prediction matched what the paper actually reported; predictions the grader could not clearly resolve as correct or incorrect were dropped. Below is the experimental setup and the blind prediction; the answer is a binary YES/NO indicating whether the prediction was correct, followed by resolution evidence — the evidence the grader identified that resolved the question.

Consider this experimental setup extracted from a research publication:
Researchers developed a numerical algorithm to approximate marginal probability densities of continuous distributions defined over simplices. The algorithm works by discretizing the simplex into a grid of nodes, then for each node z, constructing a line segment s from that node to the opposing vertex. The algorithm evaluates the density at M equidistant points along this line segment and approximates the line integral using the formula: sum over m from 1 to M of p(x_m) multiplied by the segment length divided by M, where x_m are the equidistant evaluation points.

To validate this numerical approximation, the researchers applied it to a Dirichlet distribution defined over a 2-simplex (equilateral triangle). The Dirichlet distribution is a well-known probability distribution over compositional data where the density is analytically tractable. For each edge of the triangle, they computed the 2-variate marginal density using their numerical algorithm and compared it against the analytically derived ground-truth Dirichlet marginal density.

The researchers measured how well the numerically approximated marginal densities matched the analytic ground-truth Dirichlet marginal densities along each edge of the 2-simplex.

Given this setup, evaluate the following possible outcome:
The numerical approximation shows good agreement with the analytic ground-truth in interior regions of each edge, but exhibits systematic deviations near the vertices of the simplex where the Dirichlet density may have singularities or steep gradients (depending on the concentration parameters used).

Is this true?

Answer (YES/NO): NO